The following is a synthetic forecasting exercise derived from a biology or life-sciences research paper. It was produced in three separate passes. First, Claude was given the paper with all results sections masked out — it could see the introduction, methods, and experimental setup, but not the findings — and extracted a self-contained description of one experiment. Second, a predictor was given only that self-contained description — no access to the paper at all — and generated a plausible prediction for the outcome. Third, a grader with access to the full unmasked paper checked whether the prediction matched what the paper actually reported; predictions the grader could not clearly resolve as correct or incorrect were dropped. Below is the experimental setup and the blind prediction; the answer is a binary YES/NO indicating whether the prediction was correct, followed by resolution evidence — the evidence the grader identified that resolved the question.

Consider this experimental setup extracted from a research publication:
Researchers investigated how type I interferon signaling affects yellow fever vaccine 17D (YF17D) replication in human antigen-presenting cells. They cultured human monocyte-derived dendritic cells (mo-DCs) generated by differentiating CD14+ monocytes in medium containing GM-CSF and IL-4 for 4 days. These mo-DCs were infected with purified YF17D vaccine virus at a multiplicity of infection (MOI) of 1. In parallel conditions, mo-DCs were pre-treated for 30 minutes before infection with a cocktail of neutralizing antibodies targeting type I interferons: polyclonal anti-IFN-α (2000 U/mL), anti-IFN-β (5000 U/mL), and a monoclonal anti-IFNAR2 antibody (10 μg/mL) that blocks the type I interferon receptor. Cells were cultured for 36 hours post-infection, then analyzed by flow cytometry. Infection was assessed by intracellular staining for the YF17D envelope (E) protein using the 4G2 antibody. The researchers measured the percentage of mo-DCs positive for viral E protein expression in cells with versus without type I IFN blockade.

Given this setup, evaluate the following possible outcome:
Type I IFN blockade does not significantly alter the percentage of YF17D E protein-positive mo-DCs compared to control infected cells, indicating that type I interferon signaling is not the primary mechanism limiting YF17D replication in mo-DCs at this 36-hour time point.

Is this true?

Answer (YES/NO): NO